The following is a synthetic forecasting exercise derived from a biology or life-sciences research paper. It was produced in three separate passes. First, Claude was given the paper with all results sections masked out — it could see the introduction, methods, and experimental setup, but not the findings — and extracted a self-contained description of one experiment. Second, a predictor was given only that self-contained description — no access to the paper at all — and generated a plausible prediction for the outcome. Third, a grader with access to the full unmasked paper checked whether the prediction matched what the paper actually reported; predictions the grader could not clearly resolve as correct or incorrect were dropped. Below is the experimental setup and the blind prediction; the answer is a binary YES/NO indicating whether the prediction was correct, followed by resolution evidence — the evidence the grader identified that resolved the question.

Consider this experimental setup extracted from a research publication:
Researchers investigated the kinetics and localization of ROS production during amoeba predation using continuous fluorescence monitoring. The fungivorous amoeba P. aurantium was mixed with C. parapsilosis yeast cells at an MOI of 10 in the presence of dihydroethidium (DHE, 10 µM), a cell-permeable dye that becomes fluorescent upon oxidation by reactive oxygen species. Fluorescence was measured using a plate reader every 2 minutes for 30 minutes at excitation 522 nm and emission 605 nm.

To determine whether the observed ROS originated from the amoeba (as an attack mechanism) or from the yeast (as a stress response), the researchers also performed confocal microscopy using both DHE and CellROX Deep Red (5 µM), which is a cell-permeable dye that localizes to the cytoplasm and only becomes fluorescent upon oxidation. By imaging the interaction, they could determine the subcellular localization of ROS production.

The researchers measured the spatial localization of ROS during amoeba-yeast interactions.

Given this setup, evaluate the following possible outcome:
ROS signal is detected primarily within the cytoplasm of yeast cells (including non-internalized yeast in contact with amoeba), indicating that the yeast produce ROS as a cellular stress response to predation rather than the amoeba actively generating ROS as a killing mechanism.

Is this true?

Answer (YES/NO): NO